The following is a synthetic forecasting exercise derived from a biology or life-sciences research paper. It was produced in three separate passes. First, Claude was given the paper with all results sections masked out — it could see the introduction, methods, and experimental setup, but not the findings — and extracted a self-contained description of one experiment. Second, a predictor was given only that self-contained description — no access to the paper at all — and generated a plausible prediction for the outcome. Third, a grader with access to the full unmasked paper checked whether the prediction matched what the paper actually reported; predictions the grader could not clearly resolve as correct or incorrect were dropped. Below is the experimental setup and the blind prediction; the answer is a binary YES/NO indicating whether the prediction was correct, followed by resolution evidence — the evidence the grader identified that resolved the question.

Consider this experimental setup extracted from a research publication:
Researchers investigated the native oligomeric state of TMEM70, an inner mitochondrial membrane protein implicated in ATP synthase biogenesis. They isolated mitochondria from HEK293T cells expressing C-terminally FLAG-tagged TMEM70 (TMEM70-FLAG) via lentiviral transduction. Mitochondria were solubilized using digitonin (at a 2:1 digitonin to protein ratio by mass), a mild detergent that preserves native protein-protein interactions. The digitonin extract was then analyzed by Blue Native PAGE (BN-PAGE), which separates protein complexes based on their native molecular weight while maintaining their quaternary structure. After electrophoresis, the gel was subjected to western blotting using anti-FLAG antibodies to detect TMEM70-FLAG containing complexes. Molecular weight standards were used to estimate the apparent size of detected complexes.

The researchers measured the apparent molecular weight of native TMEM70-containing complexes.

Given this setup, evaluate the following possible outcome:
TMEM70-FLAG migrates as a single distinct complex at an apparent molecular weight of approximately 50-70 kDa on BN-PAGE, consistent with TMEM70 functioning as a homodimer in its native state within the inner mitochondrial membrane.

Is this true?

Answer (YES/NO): NO